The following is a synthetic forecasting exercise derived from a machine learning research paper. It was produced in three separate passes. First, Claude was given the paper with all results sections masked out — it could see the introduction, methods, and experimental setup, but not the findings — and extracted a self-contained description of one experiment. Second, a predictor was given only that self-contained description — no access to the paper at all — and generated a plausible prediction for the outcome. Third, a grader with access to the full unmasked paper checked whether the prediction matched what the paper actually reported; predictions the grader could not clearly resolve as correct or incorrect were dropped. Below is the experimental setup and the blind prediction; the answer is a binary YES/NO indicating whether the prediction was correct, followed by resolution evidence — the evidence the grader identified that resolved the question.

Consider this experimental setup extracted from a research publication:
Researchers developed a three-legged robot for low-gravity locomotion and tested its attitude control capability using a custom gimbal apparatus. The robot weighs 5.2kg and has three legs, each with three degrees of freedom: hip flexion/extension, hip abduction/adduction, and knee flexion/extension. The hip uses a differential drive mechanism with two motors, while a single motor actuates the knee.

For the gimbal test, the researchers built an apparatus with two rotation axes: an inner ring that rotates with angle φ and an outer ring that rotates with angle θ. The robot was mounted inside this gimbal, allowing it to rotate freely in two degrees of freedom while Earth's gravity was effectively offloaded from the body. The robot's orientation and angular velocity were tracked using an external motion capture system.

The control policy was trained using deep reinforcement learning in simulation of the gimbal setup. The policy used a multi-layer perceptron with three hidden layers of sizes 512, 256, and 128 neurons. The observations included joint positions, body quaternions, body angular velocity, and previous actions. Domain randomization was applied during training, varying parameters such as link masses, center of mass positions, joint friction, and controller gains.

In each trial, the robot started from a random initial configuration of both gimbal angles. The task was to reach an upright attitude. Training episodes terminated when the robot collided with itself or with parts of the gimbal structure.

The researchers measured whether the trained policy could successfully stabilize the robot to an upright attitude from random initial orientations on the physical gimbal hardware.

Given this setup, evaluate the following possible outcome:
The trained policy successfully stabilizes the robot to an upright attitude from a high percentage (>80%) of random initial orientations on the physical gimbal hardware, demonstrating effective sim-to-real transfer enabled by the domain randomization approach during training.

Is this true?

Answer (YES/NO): YES